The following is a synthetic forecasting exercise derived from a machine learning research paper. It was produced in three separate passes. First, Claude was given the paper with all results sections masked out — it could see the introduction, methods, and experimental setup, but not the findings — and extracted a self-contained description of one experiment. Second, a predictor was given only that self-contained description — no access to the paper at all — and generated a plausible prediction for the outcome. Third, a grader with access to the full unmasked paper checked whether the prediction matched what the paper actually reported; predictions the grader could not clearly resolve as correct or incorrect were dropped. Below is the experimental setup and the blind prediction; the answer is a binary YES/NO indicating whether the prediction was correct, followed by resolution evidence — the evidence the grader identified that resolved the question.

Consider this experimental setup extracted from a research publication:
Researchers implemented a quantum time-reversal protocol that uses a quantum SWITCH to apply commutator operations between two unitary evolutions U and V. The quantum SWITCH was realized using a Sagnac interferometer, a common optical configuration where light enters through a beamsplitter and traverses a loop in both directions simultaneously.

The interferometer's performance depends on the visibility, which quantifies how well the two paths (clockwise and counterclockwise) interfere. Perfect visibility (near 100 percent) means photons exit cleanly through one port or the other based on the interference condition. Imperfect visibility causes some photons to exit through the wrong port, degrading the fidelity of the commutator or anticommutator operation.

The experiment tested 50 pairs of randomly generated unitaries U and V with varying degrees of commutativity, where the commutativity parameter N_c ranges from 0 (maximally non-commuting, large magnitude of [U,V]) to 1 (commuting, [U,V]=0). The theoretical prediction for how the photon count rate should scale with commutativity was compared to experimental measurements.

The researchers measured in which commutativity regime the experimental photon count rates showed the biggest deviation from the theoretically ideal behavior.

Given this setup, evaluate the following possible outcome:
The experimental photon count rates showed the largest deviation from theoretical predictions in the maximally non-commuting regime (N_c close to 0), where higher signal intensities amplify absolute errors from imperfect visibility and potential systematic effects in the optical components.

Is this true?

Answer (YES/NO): NO